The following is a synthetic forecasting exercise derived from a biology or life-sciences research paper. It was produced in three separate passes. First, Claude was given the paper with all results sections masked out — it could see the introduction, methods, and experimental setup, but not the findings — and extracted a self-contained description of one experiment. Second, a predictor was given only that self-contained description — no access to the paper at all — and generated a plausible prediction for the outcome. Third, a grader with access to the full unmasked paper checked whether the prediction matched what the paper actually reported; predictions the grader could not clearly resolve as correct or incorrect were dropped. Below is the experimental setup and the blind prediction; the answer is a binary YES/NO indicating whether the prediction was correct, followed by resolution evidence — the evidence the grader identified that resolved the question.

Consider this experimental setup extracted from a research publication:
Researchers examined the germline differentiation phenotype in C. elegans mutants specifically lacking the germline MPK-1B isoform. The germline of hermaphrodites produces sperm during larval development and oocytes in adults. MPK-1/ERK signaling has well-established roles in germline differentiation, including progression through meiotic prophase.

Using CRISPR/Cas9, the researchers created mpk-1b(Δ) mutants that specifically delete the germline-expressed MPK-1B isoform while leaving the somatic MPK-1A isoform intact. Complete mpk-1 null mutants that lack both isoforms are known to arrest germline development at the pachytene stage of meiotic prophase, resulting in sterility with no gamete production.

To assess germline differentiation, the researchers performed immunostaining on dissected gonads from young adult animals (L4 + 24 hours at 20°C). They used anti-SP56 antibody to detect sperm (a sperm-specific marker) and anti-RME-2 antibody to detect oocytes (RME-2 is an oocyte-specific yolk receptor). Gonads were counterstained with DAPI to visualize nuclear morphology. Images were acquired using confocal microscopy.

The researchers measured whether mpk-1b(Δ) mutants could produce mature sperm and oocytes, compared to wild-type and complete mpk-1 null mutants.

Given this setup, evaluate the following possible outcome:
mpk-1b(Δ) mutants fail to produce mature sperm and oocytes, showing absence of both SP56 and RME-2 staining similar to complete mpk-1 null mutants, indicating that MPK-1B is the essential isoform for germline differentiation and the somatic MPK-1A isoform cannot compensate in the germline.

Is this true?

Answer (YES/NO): NO